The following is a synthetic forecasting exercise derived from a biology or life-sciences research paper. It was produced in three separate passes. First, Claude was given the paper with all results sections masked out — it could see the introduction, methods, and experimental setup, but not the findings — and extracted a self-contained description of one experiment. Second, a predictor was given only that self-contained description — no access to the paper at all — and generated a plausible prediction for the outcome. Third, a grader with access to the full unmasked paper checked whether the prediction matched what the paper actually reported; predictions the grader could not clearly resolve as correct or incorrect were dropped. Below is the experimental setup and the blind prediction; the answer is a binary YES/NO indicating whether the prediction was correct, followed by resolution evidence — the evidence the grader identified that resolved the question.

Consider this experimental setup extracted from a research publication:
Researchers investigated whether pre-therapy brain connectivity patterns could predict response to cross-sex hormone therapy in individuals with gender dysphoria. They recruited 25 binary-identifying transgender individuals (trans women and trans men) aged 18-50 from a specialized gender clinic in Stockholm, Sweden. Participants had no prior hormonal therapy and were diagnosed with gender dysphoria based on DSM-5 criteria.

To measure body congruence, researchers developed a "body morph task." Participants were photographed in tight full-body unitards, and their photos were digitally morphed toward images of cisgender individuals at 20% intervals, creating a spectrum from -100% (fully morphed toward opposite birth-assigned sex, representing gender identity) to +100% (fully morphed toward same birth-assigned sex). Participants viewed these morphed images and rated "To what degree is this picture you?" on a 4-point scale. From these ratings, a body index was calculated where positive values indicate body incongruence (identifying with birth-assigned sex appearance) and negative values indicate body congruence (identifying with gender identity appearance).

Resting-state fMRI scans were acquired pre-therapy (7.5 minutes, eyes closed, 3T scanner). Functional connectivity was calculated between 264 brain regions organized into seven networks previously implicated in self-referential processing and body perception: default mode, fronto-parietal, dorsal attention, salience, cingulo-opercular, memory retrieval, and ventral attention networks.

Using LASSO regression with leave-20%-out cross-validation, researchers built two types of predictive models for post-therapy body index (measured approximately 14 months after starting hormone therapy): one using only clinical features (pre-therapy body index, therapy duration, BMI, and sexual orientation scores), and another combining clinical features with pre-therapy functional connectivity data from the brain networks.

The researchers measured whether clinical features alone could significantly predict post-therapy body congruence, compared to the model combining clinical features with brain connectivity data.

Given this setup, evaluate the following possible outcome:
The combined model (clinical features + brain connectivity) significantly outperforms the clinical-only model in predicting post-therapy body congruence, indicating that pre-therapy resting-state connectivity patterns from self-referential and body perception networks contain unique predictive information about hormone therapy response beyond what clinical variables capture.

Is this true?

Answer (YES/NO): YES